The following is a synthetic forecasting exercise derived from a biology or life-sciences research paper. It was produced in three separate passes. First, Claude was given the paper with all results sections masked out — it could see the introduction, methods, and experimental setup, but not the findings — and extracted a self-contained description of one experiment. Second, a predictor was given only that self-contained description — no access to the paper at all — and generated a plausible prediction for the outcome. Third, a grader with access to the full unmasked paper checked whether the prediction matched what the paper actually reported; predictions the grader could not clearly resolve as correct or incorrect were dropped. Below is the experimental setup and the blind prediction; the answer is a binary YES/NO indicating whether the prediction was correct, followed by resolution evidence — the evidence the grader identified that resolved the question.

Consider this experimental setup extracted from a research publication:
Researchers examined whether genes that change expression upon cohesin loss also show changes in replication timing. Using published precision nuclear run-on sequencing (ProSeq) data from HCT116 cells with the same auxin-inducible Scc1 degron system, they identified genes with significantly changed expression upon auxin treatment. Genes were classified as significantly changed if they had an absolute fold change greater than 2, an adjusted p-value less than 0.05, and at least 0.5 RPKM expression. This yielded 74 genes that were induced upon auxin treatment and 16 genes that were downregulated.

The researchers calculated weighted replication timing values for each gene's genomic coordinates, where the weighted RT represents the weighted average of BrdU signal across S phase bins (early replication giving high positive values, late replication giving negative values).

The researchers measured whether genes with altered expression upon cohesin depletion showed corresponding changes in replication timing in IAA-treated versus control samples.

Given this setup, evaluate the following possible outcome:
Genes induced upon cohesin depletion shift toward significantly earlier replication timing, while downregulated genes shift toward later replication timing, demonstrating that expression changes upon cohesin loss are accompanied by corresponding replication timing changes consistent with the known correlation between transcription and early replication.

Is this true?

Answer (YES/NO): NO